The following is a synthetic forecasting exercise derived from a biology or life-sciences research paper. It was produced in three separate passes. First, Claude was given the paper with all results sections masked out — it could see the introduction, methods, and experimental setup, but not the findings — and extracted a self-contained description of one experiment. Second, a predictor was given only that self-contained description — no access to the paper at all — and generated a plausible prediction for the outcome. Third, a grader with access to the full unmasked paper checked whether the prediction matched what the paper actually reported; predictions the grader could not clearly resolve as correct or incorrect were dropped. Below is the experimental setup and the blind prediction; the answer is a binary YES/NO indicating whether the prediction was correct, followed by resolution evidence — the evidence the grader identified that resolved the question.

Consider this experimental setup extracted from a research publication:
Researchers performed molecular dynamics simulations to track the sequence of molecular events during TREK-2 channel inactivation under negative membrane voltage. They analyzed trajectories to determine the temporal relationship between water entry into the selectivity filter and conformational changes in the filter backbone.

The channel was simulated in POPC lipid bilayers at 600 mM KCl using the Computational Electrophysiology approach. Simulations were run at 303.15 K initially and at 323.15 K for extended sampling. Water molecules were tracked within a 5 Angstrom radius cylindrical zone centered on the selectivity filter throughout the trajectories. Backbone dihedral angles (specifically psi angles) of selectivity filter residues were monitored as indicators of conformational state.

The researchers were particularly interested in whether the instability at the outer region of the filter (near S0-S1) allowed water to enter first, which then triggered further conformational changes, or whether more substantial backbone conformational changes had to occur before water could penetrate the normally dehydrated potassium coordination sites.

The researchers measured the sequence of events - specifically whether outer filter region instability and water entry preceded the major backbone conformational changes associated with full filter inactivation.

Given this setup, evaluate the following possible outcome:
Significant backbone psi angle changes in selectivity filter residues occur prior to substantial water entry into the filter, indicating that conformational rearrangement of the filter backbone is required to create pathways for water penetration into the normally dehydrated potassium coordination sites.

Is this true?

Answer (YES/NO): NO